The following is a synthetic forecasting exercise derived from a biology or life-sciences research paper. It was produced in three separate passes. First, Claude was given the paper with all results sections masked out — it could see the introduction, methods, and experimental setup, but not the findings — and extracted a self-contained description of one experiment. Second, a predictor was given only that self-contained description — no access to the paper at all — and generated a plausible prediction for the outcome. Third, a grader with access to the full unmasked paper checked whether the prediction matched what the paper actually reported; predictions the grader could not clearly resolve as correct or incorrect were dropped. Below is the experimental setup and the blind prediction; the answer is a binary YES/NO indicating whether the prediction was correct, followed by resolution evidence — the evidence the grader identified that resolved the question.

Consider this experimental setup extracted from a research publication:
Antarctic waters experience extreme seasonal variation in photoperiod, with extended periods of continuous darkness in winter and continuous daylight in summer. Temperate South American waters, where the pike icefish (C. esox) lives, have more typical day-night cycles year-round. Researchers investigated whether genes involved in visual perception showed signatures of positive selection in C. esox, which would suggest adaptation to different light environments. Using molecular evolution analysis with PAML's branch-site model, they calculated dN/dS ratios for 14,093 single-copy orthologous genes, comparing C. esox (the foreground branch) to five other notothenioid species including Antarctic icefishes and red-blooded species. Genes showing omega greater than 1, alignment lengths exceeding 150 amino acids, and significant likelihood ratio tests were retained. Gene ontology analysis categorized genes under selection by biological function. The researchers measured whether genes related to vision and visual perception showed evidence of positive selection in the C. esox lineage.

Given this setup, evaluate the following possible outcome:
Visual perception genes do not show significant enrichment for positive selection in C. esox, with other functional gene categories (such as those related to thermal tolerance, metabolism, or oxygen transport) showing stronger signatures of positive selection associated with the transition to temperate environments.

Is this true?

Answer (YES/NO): NO